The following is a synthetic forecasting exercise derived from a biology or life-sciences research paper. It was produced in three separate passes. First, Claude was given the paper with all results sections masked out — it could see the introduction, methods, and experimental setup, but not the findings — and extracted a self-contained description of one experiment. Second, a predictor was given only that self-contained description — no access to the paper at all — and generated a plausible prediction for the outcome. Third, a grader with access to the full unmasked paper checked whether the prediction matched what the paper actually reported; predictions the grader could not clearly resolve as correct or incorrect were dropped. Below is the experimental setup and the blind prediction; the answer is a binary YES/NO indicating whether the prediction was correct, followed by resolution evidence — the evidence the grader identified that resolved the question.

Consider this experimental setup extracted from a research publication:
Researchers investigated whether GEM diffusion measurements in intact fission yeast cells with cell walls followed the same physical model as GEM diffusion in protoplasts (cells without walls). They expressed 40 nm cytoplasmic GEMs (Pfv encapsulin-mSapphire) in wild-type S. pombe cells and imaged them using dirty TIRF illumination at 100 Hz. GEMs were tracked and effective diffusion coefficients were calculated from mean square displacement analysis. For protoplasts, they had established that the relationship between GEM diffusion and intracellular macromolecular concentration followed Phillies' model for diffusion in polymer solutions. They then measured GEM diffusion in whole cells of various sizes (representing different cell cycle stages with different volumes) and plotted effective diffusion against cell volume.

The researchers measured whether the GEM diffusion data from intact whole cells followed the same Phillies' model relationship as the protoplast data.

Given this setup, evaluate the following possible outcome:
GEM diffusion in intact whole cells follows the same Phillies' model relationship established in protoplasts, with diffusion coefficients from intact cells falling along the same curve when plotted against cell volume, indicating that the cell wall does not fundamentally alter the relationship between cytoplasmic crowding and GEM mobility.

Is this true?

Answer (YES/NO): YES